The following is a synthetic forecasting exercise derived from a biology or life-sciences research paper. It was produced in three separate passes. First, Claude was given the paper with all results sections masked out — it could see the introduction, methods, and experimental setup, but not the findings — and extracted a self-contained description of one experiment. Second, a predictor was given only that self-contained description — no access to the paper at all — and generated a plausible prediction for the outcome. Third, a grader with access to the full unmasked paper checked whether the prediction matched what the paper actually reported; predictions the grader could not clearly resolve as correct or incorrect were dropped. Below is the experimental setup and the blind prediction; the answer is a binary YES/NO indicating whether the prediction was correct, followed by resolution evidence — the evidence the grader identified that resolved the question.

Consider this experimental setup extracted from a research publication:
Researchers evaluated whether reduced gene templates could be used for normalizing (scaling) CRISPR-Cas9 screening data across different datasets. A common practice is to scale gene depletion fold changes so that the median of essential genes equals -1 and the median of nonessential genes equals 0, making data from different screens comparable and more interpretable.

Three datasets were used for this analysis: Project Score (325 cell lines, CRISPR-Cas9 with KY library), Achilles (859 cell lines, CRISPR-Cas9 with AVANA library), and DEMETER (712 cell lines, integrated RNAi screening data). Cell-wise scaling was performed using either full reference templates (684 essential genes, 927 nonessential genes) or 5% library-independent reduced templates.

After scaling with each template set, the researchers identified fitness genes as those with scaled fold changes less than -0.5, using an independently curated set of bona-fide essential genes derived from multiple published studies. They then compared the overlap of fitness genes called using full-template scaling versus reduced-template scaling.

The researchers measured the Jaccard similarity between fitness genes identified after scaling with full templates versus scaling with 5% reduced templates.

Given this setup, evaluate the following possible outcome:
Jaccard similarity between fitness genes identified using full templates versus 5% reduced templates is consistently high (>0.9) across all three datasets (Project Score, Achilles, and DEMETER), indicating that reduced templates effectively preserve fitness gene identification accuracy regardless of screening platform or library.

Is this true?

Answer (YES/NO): YES